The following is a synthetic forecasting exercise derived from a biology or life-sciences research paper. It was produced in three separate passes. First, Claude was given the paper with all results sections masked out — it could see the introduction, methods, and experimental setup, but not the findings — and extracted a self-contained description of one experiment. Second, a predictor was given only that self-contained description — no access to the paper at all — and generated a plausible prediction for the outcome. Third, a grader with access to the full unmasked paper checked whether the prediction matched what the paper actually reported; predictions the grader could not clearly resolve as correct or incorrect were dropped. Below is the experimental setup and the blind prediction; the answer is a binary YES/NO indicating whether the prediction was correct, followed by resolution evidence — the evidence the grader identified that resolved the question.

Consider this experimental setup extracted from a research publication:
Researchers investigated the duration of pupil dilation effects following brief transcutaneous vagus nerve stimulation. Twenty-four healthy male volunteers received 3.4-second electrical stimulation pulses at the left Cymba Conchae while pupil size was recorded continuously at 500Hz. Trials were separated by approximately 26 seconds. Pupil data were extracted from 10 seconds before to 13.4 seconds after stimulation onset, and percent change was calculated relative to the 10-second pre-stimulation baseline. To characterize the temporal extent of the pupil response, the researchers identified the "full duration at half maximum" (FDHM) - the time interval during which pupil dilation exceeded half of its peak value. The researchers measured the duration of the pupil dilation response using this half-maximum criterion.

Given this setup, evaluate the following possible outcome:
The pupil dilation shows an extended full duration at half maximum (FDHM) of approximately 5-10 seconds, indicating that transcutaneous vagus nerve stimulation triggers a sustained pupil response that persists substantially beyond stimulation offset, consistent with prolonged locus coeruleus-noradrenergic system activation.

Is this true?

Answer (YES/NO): YES